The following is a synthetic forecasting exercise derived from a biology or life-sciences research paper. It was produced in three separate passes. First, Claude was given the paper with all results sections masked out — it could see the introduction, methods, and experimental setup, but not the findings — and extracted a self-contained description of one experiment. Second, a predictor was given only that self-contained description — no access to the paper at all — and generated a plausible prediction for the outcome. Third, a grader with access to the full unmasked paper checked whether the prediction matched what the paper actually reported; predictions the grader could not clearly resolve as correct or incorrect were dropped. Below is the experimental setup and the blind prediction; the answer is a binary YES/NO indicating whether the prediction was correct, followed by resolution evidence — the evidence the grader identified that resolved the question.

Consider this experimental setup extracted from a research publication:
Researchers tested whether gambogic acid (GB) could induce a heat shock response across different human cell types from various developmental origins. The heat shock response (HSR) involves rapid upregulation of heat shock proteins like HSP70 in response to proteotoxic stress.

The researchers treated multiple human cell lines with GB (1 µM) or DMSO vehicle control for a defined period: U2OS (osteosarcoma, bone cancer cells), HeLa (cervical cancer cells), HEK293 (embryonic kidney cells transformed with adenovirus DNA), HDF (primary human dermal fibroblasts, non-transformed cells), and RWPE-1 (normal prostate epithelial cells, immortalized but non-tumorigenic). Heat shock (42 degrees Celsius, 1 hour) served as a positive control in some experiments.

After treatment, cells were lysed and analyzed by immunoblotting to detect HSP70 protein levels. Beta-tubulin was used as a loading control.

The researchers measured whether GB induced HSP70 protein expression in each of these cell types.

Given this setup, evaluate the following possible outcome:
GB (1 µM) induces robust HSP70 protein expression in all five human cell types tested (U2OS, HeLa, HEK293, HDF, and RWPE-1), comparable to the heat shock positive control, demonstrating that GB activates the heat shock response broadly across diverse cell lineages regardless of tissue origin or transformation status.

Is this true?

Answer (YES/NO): NO